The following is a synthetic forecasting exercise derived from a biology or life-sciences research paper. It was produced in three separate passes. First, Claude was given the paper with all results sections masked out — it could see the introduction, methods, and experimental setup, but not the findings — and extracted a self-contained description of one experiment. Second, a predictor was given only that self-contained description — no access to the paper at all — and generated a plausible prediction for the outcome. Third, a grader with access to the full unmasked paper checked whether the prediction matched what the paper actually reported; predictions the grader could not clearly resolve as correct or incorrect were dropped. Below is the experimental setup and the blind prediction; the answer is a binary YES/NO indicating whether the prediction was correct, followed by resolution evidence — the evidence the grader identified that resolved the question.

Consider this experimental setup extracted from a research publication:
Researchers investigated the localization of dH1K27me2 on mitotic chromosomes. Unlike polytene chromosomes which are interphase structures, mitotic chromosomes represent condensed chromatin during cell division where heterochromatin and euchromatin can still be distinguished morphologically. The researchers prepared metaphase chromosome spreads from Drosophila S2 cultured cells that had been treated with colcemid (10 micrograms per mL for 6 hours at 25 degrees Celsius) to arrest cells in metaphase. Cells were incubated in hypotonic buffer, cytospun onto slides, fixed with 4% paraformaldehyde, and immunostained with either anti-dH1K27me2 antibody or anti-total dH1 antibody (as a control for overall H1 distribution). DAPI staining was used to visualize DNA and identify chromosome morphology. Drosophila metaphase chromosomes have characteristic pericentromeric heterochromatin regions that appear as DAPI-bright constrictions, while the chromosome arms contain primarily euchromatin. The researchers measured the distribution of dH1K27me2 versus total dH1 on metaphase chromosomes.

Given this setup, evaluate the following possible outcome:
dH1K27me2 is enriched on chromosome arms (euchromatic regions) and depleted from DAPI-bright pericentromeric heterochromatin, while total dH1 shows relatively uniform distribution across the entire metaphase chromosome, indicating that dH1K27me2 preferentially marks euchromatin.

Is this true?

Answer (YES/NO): NO